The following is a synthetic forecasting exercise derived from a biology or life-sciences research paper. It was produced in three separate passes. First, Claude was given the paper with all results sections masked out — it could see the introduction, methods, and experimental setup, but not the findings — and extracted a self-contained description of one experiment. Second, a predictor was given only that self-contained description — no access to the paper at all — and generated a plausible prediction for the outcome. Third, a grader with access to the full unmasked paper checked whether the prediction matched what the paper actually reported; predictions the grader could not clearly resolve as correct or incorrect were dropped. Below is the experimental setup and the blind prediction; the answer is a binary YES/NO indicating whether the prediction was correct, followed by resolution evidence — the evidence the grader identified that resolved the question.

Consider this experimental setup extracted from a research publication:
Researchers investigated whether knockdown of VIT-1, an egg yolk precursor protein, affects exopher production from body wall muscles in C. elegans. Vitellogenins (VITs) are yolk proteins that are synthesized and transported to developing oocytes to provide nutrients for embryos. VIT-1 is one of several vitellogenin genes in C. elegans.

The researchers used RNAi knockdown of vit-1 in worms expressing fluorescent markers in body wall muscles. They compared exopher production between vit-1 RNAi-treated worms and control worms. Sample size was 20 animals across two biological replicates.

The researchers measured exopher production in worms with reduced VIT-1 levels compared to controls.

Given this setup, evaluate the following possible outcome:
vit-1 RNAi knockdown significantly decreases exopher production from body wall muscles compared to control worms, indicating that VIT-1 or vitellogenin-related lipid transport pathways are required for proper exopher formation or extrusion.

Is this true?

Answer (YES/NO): NO